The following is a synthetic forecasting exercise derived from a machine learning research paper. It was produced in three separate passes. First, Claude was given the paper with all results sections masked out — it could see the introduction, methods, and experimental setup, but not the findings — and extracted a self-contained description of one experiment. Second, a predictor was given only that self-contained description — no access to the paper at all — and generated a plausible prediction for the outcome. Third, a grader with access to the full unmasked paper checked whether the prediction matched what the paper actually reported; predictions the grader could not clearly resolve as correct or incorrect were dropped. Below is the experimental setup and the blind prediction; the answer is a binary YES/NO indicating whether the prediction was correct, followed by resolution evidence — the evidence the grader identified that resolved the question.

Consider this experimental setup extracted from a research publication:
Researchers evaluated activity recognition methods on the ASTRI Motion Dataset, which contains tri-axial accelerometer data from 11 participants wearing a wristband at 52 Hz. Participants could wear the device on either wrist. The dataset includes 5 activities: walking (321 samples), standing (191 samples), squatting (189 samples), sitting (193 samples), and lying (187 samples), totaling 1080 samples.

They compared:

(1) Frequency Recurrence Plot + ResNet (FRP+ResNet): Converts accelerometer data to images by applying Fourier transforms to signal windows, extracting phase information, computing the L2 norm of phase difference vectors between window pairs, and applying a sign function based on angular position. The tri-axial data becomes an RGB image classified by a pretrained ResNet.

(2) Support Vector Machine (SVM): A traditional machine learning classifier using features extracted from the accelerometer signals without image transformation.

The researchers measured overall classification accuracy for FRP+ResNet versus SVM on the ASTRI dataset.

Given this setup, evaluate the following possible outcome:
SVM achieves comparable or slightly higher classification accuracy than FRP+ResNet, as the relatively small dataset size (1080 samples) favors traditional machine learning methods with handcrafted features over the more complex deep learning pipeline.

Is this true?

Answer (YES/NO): YES